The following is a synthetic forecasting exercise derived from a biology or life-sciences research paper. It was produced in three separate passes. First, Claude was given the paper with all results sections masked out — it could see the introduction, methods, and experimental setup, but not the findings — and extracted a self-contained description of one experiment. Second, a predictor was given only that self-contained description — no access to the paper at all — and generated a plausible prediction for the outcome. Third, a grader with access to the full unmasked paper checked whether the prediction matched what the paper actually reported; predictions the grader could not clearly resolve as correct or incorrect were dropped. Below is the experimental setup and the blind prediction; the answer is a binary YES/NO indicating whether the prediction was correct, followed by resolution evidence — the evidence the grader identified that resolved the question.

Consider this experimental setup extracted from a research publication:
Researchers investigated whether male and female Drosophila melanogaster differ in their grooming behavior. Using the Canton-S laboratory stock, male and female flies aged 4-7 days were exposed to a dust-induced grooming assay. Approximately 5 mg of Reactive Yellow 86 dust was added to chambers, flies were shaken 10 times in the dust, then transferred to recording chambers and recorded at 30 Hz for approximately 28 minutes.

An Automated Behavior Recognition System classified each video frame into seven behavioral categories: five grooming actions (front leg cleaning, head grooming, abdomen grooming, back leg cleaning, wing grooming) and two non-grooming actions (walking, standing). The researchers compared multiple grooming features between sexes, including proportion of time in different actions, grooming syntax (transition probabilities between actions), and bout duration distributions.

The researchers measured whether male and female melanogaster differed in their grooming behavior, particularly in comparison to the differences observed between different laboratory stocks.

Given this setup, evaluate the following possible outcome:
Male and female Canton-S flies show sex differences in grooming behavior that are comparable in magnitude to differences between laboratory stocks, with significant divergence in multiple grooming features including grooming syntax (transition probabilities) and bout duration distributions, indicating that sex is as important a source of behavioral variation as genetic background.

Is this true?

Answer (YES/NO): NO